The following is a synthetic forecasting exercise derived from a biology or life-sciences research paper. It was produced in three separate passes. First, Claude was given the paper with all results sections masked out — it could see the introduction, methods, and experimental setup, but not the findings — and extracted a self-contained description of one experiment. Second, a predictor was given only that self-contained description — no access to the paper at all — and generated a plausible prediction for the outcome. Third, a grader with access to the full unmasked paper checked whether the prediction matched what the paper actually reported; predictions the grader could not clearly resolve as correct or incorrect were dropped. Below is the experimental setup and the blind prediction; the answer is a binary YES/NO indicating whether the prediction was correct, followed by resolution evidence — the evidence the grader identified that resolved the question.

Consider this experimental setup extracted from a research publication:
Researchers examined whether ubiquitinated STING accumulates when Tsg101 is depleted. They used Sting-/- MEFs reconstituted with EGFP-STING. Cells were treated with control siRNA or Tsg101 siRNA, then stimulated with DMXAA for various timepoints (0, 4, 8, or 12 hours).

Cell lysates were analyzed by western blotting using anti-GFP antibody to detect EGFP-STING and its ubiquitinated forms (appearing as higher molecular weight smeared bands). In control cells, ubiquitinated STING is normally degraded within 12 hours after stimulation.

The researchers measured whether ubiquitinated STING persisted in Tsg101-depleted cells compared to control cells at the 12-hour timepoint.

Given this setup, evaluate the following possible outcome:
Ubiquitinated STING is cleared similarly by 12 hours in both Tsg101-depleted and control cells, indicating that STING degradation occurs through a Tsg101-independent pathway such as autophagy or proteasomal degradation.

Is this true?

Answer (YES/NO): NO